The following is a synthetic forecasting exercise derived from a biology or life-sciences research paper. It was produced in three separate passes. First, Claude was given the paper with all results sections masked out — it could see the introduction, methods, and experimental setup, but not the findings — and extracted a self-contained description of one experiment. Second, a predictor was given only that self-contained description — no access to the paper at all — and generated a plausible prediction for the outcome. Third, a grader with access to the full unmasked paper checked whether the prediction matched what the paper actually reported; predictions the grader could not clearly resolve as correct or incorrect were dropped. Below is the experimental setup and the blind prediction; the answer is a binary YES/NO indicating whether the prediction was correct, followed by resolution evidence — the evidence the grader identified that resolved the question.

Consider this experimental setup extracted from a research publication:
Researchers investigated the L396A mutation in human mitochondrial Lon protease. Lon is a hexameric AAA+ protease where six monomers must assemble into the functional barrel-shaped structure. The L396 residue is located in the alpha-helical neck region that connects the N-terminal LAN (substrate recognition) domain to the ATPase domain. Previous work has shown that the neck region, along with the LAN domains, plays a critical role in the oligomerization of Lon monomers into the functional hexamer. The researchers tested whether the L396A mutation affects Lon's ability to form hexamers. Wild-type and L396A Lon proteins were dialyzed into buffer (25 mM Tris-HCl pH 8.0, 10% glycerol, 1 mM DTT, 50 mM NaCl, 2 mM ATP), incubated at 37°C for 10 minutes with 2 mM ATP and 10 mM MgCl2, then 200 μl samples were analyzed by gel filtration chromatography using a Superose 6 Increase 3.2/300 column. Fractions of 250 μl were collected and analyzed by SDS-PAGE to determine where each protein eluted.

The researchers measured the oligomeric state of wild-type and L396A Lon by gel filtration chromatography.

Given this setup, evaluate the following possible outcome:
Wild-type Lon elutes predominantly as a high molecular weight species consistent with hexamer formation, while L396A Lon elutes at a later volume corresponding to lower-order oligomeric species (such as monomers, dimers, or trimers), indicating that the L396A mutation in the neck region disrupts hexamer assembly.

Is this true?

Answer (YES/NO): YES